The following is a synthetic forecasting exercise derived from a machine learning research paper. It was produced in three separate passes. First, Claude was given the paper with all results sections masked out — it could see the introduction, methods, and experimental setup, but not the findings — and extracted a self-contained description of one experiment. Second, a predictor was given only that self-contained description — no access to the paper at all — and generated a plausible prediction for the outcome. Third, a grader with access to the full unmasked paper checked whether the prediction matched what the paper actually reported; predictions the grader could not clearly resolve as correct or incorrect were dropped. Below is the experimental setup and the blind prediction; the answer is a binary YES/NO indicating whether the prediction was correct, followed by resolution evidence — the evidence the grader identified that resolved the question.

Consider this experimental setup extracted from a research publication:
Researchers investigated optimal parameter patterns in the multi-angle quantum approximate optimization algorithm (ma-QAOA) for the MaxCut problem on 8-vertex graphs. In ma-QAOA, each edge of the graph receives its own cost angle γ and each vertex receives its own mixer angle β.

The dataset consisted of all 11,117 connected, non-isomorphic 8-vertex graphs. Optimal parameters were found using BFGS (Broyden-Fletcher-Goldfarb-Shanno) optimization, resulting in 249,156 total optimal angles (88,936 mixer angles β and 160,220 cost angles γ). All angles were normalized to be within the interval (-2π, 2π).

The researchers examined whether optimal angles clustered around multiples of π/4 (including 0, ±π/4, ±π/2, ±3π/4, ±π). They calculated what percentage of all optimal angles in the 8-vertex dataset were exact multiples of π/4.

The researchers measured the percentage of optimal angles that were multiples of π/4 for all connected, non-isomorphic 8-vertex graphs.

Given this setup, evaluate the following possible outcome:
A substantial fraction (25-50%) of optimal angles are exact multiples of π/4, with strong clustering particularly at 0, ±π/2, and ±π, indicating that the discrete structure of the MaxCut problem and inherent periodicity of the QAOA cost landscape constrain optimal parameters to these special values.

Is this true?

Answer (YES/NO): NO